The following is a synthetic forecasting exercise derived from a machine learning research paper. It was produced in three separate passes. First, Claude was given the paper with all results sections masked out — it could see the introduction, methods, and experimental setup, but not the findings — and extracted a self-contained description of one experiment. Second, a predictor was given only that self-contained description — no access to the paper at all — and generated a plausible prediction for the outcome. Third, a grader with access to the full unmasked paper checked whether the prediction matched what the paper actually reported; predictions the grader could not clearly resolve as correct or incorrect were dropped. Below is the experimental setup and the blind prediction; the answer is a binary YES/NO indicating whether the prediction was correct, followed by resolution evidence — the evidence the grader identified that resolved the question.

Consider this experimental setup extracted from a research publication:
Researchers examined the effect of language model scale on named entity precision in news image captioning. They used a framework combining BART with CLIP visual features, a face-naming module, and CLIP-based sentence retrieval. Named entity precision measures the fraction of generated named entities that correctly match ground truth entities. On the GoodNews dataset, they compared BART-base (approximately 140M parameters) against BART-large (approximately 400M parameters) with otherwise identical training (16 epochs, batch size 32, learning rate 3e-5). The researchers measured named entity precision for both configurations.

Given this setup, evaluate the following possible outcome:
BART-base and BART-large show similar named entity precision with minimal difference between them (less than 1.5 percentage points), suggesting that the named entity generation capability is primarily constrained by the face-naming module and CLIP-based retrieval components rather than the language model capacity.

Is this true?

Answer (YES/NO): YES